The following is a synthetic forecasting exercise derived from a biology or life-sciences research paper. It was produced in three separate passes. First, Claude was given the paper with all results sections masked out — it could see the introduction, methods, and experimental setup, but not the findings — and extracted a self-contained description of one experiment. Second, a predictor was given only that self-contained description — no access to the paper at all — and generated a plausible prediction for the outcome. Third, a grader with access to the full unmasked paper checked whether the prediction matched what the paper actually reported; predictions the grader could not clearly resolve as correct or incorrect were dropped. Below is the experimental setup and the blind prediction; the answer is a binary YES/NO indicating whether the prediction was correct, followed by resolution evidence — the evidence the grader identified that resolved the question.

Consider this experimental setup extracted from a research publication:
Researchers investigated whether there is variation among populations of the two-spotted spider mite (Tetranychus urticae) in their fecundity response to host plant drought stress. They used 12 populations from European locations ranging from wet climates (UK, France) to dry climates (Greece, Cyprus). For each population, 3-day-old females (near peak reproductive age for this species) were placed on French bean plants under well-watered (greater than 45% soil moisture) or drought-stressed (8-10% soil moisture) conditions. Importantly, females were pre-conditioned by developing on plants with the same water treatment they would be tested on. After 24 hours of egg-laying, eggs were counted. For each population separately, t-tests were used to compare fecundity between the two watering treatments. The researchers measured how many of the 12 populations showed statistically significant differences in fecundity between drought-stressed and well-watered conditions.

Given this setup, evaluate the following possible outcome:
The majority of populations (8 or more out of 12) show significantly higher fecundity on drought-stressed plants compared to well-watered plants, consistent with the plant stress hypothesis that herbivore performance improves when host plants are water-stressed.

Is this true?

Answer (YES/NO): NO